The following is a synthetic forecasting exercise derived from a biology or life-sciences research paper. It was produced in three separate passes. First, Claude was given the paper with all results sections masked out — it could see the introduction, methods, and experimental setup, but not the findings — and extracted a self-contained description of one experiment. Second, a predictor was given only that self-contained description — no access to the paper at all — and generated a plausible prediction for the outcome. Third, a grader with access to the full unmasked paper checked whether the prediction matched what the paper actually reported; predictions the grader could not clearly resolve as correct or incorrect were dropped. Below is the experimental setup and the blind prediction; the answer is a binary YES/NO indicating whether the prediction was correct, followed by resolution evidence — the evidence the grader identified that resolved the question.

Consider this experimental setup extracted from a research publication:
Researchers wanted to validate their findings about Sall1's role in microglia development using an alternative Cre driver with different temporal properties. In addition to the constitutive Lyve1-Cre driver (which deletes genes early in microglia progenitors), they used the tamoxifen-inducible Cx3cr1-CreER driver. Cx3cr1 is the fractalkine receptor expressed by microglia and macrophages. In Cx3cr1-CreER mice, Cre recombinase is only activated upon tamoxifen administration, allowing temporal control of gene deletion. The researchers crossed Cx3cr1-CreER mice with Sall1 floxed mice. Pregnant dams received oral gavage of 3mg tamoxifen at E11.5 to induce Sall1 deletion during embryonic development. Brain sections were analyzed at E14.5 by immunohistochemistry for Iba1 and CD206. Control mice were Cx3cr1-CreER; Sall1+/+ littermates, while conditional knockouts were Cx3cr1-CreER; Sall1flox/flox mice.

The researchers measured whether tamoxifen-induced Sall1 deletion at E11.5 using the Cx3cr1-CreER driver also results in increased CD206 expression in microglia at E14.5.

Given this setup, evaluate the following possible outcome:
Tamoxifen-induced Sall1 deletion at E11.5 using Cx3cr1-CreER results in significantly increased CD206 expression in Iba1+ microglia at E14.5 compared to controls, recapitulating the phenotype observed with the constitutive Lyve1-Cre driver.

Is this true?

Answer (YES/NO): YES